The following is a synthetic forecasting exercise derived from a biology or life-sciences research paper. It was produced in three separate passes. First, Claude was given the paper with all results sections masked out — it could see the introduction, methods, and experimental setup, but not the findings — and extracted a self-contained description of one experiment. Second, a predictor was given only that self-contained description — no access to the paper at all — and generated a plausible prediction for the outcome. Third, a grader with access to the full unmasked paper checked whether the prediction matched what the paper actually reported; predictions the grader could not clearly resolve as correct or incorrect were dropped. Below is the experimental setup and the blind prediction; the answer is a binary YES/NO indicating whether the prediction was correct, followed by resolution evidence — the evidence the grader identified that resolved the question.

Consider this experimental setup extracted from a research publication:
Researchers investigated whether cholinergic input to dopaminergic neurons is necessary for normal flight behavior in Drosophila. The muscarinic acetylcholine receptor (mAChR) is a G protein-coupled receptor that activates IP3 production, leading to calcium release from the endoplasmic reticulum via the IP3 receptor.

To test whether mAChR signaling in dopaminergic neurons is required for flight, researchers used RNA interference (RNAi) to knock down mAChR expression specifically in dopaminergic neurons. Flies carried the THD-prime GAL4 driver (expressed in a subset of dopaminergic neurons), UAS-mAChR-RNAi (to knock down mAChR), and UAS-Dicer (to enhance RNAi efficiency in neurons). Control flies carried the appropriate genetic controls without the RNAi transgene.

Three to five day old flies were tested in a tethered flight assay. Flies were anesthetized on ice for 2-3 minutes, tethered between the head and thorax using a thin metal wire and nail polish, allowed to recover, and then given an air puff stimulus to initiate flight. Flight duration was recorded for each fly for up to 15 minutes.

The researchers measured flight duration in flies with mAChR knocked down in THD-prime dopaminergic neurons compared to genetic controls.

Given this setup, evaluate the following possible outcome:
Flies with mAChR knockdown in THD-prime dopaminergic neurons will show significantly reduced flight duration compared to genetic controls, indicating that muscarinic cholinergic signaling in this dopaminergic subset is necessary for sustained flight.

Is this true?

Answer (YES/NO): YES